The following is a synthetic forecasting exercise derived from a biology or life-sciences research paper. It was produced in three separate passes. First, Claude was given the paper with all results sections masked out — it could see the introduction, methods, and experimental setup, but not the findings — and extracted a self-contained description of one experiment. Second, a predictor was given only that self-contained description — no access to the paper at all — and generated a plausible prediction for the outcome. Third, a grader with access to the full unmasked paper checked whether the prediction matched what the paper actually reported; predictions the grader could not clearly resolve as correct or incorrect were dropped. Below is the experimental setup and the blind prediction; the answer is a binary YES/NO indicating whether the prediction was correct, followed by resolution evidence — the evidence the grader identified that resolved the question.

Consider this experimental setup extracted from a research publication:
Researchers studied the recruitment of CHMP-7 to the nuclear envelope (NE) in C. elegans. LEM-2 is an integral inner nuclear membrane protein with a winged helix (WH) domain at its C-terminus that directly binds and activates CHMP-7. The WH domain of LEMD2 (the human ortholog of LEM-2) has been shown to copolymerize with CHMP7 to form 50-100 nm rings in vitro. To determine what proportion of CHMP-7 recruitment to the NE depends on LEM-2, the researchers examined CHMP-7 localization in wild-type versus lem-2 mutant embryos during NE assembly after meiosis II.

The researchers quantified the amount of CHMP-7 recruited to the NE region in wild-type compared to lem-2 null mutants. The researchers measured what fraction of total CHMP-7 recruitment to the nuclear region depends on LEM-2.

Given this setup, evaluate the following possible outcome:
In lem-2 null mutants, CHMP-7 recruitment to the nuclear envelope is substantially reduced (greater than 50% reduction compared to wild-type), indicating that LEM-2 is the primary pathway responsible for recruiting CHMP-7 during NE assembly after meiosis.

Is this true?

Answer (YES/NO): YES